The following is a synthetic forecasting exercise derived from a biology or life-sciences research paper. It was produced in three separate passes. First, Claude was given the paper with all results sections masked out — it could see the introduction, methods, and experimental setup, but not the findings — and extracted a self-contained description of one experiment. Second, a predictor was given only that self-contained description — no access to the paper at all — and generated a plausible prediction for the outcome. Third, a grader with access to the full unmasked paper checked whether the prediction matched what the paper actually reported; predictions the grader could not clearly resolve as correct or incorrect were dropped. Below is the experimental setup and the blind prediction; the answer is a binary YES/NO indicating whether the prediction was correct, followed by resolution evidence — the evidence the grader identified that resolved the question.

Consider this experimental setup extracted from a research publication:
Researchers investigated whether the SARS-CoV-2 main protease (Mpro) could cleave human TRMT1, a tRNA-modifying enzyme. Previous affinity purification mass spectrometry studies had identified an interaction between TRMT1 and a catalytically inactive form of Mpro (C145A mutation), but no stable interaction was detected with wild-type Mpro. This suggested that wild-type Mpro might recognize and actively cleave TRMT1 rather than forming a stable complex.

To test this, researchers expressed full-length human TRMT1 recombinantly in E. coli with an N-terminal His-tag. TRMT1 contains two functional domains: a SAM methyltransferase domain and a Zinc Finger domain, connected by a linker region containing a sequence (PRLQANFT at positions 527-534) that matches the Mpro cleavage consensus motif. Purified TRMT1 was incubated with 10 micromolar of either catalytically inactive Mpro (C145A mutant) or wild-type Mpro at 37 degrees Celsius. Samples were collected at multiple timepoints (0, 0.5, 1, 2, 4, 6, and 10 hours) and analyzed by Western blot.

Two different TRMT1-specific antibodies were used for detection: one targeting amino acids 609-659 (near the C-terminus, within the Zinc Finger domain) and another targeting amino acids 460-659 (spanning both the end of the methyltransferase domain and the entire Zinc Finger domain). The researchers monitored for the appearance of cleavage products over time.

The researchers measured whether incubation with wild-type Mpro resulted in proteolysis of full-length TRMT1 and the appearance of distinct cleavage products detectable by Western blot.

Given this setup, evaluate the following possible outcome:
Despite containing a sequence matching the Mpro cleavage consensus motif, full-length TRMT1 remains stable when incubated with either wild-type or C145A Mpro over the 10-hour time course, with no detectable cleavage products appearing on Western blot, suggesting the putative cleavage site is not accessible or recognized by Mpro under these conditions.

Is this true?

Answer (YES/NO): NO